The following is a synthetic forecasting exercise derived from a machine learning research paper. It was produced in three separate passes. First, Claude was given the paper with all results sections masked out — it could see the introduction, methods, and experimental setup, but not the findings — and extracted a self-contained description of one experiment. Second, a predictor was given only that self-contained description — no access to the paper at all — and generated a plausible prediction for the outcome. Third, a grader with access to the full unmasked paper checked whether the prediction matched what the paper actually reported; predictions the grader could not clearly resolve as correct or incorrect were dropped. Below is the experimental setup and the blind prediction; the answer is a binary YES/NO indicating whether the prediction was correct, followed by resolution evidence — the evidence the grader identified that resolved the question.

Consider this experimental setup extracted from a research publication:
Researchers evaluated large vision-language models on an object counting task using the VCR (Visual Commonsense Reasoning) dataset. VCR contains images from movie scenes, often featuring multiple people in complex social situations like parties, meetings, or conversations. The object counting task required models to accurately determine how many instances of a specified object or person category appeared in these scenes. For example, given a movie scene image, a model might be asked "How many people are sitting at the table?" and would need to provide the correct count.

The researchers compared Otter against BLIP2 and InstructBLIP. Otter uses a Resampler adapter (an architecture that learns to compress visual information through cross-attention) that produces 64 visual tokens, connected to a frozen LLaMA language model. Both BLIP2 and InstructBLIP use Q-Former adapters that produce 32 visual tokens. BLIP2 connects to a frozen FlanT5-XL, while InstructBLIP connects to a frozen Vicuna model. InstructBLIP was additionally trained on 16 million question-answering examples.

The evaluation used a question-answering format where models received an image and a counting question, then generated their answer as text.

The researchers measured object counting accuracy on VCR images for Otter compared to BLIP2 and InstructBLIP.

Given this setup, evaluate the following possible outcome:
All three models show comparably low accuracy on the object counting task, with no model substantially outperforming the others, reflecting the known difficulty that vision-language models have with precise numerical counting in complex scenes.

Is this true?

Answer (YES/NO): NO